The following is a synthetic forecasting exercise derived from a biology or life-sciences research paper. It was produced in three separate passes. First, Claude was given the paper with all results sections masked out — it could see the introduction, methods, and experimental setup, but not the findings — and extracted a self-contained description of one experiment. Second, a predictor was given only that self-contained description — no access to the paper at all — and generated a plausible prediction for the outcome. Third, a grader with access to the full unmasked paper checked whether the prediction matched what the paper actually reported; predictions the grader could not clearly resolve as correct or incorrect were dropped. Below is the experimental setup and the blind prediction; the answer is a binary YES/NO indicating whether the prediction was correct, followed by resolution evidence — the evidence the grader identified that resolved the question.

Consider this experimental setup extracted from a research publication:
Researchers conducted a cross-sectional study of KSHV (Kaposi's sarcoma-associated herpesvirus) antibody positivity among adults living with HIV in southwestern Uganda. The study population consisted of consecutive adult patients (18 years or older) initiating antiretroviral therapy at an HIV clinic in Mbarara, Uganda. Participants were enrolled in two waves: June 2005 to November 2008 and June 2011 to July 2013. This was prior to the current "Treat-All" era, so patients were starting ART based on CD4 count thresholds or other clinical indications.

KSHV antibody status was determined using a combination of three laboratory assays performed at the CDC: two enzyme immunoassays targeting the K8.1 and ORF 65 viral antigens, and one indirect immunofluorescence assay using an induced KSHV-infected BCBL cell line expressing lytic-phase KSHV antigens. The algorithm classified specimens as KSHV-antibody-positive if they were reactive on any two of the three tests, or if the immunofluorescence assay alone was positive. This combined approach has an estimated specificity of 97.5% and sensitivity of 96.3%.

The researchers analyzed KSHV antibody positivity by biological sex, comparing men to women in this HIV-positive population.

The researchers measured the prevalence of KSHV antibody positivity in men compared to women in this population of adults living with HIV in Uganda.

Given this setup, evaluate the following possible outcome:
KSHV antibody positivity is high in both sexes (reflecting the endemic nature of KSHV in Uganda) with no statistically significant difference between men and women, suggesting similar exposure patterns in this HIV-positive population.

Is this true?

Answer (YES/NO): NO